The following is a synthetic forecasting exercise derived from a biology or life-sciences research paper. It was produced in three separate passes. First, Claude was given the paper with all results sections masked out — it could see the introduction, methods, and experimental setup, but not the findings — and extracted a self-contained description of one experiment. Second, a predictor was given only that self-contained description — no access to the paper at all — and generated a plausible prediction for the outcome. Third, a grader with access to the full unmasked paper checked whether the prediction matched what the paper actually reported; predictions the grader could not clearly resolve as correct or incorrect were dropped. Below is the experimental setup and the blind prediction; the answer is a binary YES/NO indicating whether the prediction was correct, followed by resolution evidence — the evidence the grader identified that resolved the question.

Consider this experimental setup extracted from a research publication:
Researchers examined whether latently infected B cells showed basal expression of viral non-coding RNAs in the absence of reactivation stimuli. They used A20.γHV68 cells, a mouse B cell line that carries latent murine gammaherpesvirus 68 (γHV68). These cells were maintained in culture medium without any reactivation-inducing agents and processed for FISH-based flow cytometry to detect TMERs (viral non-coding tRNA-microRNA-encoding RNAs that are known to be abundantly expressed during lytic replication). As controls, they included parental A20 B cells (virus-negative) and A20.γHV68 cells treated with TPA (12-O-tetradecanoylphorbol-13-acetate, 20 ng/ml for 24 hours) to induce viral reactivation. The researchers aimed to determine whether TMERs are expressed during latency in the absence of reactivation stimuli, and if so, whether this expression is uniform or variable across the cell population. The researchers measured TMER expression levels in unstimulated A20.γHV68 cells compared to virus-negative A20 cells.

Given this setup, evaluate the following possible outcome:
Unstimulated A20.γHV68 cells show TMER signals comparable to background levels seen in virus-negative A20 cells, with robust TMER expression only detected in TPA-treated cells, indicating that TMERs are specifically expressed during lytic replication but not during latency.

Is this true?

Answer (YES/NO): NO